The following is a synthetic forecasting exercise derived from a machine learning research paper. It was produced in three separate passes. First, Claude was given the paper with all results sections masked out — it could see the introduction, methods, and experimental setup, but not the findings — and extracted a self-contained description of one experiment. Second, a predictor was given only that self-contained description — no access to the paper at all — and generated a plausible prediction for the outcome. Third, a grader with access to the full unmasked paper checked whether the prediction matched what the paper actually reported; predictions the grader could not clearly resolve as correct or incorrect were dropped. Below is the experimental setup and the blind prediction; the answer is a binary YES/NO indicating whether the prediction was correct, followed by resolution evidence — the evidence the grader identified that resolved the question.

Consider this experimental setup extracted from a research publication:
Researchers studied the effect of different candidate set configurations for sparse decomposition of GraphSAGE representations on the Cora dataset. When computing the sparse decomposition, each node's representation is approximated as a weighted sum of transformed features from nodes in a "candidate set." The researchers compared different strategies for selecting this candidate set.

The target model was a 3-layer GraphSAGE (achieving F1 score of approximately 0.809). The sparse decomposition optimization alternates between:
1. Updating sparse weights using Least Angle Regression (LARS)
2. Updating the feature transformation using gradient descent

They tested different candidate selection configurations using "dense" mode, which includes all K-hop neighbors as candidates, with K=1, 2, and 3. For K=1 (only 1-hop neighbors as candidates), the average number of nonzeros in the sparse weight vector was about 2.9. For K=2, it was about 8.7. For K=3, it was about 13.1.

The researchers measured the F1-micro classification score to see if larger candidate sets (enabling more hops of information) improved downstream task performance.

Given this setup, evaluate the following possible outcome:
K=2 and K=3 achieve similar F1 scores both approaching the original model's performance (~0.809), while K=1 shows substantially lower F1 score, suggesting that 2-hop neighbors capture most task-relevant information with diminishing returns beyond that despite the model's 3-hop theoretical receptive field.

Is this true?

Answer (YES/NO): YES